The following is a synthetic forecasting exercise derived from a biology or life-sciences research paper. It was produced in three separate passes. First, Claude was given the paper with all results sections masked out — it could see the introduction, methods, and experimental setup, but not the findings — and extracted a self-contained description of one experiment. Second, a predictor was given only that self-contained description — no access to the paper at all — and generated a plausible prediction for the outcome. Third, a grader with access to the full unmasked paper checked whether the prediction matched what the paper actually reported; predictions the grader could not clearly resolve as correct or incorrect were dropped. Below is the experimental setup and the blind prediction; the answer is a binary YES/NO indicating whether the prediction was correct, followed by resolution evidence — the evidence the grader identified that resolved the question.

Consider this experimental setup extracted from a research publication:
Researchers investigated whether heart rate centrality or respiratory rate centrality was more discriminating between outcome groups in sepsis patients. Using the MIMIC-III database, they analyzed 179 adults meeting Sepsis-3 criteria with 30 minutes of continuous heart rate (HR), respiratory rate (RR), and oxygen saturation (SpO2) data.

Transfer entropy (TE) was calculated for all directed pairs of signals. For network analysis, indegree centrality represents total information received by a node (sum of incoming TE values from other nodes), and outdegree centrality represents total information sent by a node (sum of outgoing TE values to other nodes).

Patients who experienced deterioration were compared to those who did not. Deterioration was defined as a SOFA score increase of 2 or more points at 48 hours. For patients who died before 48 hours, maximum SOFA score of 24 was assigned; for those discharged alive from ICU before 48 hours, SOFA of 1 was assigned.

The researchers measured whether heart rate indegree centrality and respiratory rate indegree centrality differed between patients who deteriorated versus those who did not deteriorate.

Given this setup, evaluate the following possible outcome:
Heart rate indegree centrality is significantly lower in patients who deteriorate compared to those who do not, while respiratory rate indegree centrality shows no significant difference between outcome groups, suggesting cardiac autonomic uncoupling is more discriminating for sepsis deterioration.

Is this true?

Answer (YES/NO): NO